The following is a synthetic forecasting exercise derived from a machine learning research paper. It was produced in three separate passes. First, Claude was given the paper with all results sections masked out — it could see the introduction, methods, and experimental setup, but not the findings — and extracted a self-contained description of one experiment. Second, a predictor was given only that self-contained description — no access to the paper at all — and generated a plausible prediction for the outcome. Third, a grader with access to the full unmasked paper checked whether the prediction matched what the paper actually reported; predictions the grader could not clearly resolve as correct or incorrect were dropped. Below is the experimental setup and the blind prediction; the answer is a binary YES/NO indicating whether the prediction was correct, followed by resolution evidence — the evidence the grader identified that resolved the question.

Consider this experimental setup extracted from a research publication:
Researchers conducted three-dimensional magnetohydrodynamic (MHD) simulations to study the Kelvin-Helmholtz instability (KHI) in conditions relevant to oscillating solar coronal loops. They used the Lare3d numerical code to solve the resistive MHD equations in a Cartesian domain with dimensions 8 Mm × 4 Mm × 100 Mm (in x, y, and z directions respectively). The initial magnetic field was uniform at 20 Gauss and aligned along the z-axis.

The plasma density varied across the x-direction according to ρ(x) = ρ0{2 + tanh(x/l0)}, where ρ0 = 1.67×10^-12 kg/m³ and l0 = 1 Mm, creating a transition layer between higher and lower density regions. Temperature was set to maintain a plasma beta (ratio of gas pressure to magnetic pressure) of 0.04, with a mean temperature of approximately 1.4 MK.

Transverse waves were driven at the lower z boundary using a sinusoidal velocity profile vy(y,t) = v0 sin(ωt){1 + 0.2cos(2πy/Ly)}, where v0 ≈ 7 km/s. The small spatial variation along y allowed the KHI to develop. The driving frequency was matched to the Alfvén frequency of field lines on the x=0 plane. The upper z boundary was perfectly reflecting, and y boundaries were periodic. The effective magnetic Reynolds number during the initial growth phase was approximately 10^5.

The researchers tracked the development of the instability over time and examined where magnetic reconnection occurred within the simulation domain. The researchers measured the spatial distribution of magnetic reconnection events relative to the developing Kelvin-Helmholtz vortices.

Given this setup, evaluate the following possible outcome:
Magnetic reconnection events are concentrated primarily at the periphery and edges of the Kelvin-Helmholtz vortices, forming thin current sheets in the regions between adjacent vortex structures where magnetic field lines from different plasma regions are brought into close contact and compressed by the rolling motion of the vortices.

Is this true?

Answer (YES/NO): YES